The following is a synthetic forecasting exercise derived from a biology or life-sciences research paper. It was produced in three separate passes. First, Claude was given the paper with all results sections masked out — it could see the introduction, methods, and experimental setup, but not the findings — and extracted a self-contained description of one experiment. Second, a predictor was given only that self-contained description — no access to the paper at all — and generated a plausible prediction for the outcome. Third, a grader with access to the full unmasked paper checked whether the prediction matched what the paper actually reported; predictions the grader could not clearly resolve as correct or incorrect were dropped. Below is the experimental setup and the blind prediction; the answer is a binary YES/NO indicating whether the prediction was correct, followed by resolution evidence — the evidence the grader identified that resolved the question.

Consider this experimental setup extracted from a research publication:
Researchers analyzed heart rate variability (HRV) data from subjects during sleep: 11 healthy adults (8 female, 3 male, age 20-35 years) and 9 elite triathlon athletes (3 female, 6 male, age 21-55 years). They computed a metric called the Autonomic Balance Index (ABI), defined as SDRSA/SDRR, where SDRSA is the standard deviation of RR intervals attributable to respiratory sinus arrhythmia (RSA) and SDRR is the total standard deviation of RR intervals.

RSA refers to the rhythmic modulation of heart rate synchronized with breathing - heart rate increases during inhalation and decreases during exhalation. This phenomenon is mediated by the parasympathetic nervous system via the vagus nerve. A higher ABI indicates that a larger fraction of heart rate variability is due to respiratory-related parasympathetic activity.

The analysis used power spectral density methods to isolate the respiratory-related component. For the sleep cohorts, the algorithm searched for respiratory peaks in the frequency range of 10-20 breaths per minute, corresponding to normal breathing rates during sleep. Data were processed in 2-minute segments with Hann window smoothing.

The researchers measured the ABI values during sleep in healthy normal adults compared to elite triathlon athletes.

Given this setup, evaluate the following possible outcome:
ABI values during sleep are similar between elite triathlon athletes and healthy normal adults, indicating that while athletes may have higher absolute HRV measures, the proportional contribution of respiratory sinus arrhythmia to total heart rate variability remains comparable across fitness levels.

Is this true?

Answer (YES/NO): YES